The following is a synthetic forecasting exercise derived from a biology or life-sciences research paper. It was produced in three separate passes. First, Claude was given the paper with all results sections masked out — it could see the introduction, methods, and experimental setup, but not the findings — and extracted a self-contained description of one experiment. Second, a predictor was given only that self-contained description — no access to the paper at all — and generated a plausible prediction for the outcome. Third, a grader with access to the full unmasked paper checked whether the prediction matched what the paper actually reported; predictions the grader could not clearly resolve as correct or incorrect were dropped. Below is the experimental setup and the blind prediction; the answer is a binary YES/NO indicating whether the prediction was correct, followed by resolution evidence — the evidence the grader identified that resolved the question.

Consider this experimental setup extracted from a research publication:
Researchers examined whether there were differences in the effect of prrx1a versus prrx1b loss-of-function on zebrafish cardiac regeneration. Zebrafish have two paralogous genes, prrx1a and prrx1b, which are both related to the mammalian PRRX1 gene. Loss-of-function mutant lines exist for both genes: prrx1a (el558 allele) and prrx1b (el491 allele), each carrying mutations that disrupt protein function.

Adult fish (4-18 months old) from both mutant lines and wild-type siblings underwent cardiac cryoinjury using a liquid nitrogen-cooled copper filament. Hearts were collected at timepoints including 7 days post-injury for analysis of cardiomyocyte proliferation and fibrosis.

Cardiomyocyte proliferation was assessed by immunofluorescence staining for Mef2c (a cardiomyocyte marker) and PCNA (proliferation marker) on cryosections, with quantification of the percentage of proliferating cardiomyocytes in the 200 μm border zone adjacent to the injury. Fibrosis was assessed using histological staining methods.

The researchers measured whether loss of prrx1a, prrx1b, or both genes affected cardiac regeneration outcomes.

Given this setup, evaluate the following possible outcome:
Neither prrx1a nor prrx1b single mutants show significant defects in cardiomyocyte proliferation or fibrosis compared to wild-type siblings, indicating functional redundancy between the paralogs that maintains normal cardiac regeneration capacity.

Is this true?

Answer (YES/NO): NO